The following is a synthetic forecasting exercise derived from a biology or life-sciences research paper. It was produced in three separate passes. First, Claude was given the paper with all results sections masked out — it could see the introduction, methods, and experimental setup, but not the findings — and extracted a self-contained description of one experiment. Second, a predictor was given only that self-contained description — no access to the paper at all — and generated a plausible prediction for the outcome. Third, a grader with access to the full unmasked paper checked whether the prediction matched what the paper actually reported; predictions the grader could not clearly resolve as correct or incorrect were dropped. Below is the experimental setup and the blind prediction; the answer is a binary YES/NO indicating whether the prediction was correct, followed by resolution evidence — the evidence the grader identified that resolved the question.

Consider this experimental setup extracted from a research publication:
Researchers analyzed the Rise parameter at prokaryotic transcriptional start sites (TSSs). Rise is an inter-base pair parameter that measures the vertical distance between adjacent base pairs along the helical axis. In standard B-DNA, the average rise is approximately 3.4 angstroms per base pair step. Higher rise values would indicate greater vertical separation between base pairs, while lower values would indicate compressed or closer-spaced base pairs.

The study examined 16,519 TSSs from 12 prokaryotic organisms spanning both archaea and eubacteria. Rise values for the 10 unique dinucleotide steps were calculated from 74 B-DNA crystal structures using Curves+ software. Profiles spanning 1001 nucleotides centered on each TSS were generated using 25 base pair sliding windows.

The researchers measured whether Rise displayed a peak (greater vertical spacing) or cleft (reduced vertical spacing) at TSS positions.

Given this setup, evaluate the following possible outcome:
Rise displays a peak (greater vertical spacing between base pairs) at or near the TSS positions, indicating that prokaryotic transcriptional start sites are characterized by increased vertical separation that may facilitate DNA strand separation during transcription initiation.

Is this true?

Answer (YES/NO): YES